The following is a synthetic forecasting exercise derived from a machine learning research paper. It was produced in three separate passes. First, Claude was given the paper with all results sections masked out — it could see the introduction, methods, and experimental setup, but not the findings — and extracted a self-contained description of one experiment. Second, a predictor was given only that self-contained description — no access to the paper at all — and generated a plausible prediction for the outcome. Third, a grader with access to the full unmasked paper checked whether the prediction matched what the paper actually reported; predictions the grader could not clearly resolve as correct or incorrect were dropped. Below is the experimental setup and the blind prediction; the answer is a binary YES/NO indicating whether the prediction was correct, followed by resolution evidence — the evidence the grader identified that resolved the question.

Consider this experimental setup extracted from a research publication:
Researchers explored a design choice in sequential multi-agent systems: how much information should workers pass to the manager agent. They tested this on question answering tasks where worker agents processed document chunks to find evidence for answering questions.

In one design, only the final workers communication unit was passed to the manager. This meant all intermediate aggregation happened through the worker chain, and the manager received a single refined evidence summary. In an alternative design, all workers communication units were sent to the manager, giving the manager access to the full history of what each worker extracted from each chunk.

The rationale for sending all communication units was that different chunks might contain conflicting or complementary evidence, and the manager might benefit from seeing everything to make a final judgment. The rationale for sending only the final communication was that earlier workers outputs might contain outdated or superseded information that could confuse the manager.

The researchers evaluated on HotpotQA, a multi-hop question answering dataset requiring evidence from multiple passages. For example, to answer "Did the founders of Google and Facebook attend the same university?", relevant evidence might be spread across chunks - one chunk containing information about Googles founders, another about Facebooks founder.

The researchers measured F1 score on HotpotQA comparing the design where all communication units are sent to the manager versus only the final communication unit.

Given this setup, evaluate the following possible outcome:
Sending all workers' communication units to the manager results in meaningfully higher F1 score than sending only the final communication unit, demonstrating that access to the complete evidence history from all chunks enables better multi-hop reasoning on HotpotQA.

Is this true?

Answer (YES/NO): NO